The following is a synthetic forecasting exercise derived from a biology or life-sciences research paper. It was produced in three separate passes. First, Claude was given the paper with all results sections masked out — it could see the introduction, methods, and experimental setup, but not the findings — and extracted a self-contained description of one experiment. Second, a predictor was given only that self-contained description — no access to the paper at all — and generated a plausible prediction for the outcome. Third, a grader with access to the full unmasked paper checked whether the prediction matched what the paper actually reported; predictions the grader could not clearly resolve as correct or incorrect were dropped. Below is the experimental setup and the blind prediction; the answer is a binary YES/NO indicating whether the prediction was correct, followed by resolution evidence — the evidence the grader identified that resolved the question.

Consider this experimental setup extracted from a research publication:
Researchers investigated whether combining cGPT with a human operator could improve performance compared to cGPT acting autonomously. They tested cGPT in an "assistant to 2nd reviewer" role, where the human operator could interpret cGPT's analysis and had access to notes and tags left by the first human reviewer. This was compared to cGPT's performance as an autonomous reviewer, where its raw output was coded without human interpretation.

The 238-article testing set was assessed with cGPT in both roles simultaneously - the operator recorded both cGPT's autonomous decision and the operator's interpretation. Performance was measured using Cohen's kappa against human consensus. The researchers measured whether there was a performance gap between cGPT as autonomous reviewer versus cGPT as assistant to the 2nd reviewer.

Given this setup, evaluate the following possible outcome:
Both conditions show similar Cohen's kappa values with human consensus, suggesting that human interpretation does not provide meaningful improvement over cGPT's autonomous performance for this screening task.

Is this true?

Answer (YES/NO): NO